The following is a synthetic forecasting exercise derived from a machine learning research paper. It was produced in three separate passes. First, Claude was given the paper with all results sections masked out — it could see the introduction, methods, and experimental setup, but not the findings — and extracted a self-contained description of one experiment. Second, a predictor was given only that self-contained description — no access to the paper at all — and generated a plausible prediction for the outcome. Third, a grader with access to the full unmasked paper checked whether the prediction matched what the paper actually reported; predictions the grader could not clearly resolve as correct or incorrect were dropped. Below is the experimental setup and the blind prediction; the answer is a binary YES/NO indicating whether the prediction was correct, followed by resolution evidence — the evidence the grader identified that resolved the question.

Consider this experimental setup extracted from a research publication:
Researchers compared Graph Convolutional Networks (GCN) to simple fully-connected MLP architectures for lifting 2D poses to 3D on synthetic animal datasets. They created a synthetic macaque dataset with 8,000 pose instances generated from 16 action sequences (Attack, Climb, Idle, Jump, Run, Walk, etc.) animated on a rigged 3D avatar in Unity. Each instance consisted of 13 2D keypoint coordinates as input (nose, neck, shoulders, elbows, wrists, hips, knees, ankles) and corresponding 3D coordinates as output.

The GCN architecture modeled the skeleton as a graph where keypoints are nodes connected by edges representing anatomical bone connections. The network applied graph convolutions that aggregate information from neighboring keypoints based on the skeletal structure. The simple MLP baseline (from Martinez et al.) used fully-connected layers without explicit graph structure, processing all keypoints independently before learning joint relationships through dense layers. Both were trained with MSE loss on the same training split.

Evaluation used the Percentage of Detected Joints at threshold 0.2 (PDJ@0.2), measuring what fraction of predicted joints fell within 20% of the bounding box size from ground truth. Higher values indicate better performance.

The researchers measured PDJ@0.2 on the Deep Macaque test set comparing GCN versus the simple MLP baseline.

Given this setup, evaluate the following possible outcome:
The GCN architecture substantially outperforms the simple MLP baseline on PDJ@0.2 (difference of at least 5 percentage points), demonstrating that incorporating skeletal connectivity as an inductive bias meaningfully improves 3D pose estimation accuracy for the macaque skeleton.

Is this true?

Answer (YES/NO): NO